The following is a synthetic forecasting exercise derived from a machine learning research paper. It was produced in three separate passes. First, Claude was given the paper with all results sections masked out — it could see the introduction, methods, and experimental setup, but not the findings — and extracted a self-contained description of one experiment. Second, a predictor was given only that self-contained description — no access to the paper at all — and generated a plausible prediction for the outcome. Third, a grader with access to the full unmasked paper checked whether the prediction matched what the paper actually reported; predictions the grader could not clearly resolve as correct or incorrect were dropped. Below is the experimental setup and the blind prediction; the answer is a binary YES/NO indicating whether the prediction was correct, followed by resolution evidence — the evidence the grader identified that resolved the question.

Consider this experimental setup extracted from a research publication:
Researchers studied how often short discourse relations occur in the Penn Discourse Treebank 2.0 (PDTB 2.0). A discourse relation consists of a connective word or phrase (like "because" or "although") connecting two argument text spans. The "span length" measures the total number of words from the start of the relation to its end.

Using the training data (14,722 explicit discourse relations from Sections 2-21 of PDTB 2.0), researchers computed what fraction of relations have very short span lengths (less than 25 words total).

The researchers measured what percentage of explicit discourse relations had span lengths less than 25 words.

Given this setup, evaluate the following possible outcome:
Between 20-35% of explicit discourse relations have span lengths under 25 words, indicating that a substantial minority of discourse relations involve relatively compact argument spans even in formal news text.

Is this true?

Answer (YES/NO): NO